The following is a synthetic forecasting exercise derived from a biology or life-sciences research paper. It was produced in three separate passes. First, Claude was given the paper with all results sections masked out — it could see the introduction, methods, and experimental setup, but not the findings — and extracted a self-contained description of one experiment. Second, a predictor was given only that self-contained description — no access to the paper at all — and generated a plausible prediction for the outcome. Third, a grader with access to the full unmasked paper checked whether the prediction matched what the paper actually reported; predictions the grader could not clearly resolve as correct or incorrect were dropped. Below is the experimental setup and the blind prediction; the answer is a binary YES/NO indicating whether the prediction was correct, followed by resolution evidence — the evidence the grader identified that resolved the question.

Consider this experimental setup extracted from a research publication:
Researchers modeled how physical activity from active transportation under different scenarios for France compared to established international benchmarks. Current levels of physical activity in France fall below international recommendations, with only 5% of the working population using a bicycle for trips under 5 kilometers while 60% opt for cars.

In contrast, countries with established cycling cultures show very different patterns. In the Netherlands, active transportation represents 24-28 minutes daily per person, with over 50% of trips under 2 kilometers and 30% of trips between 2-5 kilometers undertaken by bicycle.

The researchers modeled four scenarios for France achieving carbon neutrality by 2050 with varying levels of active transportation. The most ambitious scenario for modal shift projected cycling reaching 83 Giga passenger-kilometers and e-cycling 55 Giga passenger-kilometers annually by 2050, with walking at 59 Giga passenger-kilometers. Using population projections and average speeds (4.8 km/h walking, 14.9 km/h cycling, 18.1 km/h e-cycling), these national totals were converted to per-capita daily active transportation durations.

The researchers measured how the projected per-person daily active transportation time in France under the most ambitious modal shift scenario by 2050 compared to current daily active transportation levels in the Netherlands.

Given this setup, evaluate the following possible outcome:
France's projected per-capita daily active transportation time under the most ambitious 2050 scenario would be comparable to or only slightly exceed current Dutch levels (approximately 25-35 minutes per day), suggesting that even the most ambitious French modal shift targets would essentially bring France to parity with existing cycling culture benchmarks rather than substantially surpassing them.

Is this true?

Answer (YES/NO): NO